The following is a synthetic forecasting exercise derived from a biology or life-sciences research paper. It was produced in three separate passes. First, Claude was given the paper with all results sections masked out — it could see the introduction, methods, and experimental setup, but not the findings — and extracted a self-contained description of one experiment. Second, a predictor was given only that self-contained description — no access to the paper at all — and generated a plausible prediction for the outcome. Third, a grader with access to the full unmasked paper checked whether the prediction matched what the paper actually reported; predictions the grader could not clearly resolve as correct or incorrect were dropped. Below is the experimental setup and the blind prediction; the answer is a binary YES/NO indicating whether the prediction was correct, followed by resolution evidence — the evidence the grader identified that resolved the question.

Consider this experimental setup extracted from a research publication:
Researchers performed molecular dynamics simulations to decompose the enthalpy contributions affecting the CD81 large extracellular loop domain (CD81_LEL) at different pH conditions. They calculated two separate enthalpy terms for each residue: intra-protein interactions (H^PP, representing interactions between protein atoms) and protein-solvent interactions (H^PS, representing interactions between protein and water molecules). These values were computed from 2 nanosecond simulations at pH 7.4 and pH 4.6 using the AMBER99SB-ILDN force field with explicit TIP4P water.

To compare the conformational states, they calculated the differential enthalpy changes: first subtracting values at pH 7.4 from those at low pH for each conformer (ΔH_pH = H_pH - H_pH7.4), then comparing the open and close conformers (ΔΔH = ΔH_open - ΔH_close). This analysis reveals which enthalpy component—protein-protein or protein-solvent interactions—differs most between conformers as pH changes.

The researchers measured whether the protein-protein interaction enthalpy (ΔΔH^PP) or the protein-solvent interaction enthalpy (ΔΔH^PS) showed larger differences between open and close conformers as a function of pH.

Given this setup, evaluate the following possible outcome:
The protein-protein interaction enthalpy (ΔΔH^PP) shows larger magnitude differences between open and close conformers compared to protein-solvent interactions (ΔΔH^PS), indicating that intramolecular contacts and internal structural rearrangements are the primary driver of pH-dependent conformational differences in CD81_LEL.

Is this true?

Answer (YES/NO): NO